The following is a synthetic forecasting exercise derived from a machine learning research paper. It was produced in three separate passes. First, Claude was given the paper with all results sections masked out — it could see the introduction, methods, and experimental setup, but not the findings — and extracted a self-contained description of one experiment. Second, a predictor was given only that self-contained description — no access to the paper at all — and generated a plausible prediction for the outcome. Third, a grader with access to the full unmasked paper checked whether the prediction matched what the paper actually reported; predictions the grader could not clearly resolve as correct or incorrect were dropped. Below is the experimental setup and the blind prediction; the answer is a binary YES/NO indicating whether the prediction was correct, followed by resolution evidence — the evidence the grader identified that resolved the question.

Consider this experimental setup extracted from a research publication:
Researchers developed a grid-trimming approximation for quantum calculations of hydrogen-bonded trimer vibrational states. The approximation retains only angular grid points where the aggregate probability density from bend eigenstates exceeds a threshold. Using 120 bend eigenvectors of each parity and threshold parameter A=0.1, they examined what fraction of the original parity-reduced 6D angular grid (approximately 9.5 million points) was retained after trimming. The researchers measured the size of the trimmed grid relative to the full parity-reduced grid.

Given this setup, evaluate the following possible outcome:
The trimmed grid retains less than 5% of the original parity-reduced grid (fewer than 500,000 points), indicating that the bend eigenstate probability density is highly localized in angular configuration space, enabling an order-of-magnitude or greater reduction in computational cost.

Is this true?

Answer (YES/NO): NO